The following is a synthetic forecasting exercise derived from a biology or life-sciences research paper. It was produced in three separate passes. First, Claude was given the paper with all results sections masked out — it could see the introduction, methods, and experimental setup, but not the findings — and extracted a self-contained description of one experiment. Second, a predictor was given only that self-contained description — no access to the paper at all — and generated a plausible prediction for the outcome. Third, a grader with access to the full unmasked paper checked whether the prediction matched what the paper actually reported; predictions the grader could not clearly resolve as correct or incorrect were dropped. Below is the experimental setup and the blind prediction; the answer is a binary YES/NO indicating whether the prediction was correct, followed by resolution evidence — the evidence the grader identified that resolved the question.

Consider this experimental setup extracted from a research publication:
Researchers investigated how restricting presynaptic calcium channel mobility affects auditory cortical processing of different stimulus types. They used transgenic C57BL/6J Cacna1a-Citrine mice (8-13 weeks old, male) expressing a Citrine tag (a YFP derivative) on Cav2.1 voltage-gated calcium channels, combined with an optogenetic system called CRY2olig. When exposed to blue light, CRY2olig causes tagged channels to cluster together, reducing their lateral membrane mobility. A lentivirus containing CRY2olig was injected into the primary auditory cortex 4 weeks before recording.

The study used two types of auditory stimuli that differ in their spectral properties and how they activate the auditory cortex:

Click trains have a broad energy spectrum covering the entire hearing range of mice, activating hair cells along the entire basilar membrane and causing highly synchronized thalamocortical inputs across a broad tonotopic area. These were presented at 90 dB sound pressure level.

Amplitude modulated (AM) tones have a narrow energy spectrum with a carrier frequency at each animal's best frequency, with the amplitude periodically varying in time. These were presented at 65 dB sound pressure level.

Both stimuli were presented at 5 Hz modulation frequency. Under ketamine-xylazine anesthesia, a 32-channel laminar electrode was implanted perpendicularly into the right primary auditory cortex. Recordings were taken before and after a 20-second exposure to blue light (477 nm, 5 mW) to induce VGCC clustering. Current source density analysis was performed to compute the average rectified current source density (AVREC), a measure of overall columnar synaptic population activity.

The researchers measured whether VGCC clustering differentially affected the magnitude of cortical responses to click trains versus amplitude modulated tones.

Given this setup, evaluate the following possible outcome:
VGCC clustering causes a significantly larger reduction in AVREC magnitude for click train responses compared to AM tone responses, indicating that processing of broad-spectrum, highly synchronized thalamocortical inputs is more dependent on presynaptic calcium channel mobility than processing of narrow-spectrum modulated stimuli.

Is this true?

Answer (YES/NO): YES